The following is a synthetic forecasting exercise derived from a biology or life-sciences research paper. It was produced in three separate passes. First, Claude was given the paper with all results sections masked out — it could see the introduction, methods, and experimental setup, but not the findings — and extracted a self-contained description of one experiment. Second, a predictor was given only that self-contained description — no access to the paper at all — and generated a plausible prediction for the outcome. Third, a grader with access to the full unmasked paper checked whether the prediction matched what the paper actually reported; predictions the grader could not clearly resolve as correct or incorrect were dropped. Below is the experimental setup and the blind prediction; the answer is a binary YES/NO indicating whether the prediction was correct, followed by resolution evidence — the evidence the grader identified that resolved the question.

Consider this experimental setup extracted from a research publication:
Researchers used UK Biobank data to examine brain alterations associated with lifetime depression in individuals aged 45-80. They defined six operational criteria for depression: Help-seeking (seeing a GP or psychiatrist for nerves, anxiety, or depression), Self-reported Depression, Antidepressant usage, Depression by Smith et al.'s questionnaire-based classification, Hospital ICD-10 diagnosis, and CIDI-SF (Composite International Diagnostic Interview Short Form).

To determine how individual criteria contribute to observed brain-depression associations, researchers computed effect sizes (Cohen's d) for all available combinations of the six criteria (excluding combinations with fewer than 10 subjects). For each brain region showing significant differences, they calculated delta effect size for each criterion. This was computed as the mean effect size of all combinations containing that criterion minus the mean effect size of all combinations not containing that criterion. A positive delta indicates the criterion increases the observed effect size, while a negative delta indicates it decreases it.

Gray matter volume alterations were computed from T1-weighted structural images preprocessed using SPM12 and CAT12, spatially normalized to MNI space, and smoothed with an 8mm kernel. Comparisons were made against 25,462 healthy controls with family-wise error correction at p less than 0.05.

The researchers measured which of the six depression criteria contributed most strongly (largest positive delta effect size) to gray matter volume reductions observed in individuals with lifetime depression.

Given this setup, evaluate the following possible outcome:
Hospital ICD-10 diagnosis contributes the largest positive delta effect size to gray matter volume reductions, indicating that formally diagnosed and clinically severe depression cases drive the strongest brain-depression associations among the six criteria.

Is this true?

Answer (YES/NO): YES